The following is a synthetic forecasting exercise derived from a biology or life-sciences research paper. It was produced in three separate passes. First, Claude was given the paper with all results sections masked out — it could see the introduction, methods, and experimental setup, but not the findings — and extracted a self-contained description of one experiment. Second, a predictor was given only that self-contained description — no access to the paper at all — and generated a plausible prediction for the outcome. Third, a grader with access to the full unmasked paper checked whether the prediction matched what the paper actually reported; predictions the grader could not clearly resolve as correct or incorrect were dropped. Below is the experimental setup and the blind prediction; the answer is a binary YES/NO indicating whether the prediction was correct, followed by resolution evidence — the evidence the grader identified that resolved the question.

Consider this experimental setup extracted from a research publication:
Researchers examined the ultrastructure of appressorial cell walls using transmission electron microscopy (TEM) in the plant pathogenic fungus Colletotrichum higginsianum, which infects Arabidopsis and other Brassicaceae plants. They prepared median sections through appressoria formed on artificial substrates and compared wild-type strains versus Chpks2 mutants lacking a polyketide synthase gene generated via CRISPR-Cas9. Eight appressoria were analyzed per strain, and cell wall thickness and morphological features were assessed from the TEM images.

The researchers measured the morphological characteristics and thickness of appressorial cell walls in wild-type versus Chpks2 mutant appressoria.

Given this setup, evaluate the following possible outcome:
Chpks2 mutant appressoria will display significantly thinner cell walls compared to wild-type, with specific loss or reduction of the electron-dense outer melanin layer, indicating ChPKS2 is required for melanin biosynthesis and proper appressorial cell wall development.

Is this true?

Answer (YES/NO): NO